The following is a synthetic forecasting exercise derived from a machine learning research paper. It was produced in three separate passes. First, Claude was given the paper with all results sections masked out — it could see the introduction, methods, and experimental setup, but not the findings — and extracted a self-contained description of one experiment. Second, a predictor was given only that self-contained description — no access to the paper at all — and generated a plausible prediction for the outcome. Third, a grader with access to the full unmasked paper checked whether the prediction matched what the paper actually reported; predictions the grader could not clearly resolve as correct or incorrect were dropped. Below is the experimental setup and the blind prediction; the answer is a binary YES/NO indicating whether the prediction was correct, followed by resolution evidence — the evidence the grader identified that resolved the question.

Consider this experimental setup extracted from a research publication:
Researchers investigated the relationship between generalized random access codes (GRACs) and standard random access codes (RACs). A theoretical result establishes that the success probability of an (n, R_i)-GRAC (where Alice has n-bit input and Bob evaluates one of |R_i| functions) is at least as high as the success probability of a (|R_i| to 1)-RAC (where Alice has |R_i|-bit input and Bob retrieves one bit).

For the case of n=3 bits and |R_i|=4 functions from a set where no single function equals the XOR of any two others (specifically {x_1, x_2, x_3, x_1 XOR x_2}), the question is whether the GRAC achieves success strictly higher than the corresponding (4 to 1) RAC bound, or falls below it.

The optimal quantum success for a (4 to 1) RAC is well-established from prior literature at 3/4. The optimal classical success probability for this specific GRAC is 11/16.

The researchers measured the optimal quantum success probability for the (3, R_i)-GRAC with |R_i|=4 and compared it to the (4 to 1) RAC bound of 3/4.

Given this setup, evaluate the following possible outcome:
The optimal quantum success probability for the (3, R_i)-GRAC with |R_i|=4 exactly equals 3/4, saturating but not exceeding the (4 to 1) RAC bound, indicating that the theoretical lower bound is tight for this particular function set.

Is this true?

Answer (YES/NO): NO